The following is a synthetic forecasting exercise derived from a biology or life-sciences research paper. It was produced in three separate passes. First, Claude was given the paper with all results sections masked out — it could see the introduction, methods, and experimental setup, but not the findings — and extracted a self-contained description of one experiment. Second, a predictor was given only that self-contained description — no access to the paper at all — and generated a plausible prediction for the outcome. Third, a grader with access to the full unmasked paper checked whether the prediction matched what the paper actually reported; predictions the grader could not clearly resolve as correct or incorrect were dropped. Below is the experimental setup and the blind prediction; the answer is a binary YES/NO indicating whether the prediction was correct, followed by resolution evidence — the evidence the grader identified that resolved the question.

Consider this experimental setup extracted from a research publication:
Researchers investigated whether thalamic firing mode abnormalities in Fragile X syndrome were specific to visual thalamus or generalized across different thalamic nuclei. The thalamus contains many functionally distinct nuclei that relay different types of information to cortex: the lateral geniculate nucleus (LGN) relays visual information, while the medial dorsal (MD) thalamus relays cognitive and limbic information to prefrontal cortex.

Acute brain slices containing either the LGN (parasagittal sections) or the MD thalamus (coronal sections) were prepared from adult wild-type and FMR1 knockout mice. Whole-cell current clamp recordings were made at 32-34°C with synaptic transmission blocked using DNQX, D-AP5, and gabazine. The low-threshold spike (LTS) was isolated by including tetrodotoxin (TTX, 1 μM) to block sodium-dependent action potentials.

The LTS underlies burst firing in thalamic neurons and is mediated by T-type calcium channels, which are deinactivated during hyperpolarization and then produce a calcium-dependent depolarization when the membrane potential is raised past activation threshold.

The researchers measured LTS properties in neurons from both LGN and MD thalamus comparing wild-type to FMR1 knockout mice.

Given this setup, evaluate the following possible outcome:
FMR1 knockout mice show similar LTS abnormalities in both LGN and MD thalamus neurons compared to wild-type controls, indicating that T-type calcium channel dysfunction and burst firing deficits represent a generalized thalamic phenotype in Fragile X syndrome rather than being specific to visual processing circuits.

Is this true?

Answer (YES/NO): YES